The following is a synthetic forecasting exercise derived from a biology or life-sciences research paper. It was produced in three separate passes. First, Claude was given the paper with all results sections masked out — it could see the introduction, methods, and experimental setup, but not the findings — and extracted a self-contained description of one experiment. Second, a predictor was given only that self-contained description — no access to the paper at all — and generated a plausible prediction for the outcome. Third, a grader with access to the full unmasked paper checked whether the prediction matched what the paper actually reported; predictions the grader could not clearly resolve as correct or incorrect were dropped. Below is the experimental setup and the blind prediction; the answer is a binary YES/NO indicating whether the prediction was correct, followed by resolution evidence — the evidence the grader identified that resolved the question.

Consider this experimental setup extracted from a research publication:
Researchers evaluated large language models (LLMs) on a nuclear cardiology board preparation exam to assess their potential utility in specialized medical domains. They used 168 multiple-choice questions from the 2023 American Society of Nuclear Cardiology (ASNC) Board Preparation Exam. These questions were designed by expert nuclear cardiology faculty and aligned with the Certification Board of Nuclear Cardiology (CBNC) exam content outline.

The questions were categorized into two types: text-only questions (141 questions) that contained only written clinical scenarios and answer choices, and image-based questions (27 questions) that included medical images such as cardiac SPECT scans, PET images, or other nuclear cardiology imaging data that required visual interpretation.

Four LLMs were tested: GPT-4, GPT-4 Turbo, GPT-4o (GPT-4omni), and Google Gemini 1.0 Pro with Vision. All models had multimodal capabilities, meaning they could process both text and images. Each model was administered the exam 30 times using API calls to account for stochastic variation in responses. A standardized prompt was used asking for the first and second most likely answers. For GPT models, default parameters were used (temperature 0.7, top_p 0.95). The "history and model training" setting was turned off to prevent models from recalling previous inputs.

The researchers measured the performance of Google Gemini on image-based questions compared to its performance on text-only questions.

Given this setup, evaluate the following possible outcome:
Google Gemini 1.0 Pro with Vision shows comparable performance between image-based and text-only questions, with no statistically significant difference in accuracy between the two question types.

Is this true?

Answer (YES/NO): NO